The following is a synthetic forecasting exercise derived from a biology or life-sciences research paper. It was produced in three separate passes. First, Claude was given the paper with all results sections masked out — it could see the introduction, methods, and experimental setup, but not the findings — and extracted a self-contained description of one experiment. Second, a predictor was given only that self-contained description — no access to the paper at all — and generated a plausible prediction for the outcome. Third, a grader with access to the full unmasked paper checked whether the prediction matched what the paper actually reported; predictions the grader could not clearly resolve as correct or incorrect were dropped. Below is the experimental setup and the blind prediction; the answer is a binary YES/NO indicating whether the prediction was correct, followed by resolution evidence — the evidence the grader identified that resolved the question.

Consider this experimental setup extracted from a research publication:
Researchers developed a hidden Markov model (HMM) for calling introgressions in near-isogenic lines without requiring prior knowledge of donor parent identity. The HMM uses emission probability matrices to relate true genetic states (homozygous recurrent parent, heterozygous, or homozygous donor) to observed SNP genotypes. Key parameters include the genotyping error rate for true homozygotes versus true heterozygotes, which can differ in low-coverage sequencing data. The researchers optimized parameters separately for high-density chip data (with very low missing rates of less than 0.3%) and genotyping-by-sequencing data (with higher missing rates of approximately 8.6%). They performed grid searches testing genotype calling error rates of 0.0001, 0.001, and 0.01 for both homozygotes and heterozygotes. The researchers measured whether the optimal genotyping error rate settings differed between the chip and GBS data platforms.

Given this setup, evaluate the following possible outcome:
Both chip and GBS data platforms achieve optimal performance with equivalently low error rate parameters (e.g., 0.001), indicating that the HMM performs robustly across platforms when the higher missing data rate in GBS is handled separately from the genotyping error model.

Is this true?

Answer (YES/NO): NO